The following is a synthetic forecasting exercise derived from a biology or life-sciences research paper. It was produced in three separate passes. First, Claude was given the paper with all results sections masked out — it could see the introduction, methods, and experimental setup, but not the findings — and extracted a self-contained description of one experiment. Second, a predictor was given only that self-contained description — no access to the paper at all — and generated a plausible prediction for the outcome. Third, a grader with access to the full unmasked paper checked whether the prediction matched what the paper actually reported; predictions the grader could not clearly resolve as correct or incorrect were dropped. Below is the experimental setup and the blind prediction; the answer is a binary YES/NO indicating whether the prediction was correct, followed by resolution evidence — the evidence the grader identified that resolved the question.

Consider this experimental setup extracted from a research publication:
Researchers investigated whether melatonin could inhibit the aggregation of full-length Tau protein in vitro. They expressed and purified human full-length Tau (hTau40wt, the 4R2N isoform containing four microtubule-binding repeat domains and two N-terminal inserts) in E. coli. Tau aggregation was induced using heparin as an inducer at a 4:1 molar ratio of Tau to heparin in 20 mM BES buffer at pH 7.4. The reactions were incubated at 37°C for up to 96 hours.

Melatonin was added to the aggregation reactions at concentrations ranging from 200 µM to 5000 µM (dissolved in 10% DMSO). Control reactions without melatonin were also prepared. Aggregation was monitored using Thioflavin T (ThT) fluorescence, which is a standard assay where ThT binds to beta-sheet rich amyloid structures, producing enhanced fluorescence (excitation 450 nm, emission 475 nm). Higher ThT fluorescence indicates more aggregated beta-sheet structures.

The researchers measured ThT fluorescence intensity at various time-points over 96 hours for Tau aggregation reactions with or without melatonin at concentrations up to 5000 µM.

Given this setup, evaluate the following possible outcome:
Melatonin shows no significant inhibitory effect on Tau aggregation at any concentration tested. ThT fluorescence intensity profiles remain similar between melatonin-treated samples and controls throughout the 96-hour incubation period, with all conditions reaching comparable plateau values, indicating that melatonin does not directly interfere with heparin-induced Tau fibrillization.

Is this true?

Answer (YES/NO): YES